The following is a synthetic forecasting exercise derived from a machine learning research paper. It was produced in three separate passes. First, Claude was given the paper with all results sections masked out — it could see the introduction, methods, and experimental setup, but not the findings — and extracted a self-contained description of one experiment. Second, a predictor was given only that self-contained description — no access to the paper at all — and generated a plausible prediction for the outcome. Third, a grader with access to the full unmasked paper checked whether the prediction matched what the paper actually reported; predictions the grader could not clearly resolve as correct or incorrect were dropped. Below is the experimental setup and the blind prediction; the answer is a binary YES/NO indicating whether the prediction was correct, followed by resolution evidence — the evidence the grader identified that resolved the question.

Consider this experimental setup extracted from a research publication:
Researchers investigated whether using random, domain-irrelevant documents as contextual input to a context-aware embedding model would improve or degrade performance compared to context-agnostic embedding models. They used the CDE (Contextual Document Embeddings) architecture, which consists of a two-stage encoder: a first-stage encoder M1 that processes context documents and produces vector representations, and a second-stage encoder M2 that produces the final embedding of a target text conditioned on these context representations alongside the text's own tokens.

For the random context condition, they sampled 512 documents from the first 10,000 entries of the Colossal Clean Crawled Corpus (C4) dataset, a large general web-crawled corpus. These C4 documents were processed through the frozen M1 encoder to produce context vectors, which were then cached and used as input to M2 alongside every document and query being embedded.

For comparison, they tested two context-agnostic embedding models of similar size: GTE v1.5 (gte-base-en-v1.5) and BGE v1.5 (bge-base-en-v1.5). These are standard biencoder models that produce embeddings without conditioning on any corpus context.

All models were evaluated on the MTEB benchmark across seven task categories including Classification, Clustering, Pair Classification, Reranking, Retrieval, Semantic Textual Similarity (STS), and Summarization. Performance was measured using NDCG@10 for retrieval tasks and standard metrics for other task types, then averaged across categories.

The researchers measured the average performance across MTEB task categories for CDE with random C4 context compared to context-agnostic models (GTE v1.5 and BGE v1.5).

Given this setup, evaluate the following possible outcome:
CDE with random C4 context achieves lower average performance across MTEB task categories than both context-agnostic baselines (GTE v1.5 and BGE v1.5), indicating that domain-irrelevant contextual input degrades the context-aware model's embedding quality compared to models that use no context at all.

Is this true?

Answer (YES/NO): NO